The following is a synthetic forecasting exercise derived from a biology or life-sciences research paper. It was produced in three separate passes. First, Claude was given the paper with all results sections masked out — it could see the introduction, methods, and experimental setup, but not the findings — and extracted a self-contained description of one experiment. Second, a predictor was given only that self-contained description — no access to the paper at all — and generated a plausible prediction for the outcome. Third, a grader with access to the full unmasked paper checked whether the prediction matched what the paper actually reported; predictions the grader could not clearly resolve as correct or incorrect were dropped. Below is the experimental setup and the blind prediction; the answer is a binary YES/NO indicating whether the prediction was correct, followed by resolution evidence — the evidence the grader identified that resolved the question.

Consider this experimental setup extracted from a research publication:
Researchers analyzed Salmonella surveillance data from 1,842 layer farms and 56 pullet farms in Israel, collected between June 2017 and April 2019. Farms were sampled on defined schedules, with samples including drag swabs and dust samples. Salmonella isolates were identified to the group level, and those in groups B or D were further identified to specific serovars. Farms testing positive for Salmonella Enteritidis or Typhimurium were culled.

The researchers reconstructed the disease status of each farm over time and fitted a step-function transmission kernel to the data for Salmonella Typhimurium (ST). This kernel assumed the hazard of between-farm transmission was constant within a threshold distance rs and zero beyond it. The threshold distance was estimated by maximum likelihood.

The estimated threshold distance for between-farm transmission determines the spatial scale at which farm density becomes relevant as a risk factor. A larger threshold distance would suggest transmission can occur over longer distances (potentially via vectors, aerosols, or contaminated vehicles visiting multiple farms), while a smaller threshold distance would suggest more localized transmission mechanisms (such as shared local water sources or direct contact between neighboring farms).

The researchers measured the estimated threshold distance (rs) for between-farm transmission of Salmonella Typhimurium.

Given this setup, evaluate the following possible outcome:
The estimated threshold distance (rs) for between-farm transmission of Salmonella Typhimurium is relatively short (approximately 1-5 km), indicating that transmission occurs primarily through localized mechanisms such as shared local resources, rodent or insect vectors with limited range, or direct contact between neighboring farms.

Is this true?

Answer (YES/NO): NO